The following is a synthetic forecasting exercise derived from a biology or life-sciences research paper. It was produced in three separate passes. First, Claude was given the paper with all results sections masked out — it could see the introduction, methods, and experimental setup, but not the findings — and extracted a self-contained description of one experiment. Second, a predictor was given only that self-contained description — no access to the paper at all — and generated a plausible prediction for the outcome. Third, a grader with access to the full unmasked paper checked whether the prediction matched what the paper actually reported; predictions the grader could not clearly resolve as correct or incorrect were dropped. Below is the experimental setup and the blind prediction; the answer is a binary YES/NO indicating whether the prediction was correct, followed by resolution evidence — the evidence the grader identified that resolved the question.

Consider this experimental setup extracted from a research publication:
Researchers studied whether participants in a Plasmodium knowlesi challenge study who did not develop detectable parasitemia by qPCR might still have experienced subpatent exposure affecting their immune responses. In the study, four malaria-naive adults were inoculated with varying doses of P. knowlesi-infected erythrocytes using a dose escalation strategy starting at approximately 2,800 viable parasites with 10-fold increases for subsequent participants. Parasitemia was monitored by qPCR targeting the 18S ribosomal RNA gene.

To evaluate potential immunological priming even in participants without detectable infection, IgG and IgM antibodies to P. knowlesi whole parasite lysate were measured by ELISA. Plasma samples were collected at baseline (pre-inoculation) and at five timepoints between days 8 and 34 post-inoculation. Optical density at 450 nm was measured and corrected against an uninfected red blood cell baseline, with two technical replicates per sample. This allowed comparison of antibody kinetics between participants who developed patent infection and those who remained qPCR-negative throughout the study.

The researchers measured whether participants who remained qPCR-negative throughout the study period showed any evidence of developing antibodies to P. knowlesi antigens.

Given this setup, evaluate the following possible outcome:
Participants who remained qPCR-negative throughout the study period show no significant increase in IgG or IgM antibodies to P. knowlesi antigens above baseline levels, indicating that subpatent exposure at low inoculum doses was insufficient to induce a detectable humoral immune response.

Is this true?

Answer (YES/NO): YES